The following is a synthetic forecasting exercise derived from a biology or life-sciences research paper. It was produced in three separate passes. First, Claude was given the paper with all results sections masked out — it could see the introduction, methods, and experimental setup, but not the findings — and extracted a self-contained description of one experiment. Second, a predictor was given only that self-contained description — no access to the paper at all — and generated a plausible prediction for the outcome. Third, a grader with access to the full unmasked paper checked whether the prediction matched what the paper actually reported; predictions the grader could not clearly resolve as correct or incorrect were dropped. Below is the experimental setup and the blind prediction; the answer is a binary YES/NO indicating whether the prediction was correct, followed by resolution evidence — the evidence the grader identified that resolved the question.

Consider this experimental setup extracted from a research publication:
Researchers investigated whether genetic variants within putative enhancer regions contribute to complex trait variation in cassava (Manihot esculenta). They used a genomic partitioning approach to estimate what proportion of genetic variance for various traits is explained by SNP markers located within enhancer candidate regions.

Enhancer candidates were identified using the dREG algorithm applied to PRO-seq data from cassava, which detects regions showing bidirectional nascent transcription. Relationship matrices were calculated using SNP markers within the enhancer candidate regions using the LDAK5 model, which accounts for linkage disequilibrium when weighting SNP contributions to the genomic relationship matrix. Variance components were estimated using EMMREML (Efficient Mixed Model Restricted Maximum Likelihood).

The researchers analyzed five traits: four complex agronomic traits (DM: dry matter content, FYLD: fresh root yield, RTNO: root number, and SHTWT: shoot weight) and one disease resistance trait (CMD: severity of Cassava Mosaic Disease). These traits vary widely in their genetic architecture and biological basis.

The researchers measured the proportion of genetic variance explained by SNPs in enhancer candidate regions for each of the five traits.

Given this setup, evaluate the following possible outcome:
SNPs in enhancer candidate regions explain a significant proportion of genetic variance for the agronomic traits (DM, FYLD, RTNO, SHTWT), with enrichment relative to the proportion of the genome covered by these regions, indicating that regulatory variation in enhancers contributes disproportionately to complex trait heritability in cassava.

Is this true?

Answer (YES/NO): YES